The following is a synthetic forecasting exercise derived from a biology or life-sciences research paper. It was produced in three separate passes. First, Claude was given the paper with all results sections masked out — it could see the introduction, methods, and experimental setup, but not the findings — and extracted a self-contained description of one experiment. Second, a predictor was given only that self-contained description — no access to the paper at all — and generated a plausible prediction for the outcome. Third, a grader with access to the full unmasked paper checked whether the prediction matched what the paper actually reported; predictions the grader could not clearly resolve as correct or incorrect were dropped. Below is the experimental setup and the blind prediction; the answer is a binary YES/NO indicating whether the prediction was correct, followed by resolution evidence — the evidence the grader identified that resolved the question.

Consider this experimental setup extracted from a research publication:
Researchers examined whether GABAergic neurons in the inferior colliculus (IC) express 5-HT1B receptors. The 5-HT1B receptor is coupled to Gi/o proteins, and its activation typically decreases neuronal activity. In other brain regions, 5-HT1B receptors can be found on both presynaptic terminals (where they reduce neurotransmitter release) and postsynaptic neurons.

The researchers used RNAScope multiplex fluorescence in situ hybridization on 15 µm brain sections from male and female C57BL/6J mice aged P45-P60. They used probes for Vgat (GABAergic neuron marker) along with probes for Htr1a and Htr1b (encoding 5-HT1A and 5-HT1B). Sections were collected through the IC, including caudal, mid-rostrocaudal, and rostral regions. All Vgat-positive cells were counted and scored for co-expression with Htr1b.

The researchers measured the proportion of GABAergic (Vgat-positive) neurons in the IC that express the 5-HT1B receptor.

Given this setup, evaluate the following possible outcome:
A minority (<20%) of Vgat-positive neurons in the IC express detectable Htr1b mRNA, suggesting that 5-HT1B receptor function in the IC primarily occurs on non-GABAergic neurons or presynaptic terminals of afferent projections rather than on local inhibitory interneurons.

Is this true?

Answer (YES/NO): YES